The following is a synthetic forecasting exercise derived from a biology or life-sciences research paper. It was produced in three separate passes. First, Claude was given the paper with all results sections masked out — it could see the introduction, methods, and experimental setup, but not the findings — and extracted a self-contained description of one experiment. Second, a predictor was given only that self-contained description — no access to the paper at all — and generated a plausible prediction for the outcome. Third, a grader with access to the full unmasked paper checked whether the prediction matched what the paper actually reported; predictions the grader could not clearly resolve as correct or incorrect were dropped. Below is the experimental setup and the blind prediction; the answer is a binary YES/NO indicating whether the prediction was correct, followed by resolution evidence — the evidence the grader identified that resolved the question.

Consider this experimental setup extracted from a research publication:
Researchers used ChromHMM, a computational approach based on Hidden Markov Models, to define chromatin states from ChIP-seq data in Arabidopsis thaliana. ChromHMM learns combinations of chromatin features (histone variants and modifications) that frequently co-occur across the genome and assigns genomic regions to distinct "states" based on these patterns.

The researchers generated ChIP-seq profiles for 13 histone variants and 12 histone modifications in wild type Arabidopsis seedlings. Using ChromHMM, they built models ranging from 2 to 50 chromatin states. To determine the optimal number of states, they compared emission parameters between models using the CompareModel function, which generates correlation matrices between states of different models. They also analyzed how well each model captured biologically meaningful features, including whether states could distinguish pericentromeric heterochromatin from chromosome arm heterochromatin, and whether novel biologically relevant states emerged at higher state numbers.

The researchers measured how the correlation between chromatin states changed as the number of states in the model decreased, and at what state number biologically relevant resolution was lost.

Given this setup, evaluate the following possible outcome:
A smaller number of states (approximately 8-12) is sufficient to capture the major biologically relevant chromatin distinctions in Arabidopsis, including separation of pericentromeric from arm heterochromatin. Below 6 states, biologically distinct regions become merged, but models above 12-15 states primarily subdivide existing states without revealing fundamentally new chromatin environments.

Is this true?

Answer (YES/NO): NO